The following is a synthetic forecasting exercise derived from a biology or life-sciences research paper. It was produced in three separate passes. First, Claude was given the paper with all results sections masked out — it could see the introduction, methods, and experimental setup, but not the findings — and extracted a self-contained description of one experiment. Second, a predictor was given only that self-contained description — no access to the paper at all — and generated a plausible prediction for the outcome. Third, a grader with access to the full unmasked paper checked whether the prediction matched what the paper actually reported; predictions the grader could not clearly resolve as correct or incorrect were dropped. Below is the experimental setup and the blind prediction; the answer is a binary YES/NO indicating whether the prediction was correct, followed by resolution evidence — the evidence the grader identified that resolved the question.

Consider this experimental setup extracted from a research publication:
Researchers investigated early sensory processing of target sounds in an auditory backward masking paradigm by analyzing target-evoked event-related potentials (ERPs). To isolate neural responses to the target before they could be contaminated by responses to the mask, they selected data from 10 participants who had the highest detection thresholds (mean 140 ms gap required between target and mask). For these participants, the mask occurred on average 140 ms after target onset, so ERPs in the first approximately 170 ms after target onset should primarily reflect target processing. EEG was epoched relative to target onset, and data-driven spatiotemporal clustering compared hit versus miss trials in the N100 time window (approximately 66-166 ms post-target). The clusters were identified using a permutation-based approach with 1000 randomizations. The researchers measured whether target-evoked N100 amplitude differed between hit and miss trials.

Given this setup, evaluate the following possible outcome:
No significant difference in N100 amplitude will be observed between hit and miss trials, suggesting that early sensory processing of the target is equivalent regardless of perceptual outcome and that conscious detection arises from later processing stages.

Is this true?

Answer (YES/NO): NO